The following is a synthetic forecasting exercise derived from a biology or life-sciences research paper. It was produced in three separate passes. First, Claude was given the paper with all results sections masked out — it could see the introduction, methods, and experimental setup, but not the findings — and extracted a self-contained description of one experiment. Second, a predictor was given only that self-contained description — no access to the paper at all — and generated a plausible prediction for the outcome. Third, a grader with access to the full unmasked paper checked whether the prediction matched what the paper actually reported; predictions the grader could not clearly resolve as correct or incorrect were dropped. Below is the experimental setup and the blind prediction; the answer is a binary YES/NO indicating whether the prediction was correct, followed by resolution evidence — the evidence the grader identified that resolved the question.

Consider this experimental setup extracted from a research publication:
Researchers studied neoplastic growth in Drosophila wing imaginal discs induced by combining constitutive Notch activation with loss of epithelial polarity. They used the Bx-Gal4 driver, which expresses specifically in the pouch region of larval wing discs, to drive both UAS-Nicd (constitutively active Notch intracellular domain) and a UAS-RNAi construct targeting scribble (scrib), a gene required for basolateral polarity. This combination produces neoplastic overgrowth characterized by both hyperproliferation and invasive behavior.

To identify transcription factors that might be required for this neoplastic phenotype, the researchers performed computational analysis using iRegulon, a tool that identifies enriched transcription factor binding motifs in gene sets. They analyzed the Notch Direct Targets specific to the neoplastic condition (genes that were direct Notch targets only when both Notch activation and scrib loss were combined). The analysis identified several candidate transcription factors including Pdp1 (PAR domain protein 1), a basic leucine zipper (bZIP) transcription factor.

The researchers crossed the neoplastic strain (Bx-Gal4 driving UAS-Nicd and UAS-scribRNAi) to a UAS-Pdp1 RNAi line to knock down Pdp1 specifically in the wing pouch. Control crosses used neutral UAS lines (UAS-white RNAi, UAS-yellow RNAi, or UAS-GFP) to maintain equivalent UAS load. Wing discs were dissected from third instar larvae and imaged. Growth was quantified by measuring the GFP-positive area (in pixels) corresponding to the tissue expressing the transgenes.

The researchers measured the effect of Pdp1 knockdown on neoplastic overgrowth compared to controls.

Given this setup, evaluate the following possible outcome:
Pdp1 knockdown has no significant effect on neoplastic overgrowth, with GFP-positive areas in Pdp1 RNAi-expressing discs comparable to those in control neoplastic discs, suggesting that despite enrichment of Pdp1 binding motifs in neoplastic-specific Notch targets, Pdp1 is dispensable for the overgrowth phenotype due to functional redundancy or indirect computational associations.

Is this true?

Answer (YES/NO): NO